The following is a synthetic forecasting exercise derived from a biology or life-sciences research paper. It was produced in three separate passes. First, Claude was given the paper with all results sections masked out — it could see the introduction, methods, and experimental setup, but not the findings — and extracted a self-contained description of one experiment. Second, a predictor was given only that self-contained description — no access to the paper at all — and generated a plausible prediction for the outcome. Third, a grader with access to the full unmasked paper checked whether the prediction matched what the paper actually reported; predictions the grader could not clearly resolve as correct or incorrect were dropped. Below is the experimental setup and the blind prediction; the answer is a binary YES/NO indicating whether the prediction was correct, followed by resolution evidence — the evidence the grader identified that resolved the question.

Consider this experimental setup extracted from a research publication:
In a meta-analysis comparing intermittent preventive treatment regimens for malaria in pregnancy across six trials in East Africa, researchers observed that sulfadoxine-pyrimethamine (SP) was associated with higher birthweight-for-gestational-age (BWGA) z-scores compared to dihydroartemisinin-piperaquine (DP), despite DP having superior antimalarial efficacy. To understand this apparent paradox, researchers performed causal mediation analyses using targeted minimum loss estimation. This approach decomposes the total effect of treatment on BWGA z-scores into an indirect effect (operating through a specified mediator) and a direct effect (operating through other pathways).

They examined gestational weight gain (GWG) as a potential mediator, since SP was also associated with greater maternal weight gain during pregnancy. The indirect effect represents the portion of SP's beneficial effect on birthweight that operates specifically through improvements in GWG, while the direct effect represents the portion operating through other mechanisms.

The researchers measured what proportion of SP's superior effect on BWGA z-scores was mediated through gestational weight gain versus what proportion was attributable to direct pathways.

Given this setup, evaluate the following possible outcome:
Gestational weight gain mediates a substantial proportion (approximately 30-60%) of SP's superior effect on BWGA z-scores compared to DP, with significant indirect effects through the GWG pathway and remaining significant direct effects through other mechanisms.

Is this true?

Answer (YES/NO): NO